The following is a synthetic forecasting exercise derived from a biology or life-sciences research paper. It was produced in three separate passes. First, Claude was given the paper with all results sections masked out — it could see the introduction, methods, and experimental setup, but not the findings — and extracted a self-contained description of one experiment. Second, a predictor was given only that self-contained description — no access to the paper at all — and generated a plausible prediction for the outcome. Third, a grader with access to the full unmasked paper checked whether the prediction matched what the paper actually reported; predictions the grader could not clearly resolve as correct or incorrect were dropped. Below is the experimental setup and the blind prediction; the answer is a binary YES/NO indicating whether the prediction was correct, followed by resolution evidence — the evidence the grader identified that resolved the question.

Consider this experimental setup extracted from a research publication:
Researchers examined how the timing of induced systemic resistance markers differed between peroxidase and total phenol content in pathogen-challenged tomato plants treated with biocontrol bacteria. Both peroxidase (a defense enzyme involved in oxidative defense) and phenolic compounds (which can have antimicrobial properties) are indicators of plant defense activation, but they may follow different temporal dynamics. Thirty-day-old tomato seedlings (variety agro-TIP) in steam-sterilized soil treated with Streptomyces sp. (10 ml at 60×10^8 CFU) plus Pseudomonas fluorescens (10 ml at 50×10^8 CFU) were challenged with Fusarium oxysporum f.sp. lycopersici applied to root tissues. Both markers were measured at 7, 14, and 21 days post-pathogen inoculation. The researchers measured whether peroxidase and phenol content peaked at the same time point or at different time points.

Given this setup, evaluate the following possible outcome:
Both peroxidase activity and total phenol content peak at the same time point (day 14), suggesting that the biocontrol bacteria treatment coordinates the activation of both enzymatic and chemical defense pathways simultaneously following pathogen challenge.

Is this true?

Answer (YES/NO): YES